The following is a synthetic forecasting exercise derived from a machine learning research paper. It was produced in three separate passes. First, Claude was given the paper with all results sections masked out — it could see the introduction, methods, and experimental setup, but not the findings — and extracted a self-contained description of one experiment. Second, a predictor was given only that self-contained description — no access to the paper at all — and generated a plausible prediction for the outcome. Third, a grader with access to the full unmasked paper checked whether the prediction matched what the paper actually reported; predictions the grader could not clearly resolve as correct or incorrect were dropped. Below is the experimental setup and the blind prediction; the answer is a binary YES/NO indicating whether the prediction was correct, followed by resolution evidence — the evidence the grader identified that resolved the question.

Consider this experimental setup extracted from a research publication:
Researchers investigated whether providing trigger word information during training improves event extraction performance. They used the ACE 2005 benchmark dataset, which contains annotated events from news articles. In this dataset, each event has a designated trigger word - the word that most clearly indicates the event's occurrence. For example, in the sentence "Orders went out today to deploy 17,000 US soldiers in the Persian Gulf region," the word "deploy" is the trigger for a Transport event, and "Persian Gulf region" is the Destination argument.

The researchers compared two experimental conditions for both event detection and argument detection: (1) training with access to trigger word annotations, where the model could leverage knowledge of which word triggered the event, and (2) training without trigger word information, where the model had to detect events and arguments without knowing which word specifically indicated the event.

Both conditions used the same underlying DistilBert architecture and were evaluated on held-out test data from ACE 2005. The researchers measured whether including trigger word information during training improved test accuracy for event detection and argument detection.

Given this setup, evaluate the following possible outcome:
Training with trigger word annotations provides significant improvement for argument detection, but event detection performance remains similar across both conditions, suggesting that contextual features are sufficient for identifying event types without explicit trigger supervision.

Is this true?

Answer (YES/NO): NO